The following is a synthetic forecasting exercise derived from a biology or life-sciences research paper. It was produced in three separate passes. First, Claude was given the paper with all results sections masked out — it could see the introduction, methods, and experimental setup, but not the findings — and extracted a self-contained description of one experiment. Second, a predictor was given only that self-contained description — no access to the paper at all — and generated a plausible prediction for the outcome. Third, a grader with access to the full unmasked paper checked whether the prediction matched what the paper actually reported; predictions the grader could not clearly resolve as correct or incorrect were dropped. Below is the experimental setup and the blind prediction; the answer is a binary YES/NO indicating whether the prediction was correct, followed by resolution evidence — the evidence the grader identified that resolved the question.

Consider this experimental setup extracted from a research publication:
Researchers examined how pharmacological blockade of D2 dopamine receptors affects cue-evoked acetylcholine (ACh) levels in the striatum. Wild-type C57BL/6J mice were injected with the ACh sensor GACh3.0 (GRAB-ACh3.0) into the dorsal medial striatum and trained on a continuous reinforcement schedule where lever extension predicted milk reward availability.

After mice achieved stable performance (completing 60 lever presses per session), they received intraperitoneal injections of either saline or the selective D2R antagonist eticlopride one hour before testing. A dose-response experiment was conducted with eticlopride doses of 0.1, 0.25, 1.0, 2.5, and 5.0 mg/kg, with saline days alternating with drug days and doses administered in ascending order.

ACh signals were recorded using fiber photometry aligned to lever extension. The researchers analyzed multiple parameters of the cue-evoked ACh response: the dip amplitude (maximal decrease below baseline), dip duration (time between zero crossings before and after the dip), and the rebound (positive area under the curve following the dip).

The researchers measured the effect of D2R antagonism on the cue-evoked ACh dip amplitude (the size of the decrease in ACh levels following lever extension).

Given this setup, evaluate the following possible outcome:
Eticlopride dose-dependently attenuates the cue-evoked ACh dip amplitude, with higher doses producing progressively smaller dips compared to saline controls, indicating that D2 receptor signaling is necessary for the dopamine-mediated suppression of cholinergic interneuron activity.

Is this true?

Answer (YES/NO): NO